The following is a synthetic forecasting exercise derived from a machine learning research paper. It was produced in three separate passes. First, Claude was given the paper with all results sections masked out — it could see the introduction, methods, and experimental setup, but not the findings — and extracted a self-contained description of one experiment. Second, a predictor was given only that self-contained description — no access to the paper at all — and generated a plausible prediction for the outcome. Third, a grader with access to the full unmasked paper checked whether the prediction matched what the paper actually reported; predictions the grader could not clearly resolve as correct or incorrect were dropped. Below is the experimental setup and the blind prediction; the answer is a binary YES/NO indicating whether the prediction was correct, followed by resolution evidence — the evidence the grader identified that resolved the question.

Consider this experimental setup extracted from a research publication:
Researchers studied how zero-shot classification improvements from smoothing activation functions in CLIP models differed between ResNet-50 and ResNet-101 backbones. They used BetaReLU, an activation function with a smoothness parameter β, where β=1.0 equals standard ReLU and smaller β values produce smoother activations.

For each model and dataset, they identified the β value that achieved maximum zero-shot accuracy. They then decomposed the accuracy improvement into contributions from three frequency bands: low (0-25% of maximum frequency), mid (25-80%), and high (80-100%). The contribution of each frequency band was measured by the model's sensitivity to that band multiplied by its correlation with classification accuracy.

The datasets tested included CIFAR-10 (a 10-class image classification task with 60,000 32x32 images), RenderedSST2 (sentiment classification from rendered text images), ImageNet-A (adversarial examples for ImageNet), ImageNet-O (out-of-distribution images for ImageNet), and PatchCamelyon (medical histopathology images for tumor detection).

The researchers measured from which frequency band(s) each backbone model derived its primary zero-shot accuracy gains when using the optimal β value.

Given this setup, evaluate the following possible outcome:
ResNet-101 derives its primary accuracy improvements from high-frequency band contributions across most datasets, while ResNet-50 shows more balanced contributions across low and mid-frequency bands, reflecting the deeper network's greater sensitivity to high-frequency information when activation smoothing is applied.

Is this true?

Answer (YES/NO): NO